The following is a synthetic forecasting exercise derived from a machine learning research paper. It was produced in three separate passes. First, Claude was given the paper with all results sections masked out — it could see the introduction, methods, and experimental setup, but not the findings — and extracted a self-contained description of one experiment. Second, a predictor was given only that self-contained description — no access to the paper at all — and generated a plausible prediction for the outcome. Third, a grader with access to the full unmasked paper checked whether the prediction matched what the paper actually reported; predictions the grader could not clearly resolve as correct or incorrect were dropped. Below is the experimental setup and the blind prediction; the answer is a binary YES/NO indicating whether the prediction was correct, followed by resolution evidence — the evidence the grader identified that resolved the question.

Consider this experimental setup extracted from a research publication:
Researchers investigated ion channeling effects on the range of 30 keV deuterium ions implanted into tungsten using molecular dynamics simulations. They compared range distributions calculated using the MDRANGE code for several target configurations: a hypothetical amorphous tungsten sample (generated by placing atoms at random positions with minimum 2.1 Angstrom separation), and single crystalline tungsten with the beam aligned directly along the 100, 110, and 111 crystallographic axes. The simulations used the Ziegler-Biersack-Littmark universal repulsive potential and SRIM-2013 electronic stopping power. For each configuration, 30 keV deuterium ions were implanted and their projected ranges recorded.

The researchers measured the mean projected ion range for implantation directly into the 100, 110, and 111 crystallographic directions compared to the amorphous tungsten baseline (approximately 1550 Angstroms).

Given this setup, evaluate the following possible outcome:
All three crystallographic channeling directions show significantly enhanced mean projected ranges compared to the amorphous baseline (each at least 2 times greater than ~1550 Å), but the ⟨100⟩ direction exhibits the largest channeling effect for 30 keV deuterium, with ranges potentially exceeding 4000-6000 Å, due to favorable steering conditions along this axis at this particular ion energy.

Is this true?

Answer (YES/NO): NO